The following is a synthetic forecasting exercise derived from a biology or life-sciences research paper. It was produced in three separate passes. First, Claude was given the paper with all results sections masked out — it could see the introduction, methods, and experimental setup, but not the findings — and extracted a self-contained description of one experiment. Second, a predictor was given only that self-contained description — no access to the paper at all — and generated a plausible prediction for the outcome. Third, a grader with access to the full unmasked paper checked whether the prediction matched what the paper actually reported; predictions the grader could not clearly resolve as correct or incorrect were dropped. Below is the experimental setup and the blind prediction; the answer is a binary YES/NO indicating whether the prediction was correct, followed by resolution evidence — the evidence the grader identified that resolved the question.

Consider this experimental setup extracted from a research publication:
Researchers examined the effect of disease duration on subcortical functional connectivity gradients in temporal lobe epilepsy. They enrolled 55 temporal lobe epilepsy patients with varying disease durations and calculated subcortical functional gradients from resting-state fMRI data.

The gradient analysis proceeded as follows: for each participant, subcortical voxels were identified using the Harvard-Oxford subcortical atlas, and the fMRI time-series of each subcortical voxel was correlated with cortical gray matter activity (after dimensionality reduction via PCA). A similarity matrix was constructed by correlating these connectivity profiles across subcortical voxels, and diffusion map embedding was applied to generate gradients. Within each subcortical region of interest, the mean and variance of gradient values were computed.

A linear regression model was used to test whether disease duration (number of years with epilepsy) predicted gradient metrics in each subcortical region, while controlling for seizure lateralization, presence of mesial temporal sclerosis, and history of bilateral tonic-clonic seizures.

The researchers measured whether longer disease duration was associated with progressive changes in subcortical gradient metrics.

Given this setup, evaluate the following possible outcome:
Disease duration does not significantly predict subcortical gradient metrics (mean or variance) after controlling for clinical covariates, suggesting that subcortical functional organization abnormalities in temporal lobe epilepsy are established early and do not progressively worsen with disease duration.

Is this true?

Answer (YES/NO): YES